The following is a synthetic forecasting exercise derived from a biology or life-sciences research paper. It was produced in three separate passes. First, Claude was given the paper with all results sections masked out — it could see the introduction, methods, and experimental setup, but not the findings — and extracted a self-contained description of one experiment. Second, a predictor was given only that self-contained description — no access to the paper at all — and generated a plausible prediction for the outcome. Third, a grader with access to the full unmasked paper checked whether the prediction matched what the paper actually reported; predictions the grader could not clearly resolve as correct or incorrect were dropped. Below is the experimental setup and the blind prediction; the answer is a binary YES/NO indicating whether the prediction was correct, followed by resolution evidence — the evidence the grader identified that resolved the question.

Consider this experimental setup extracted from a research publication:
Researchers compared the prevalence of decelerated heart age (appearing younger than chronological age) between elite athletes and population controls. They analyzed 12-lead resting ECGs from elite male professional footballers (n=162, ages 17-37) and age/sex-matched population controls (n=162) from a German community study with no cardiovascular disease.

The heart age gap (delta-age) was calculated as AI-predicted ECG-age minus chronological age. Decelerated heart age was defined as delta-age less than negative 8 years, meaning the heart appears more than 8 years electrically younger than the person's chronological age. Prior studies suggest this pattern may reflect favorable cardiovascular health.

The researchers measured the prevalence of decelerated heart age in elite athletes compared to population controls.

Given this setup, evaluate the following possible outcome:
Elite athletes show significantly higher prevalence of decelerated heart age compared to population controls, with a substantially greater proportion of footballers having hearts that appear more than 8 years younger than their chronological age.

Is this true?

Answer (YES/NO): NO